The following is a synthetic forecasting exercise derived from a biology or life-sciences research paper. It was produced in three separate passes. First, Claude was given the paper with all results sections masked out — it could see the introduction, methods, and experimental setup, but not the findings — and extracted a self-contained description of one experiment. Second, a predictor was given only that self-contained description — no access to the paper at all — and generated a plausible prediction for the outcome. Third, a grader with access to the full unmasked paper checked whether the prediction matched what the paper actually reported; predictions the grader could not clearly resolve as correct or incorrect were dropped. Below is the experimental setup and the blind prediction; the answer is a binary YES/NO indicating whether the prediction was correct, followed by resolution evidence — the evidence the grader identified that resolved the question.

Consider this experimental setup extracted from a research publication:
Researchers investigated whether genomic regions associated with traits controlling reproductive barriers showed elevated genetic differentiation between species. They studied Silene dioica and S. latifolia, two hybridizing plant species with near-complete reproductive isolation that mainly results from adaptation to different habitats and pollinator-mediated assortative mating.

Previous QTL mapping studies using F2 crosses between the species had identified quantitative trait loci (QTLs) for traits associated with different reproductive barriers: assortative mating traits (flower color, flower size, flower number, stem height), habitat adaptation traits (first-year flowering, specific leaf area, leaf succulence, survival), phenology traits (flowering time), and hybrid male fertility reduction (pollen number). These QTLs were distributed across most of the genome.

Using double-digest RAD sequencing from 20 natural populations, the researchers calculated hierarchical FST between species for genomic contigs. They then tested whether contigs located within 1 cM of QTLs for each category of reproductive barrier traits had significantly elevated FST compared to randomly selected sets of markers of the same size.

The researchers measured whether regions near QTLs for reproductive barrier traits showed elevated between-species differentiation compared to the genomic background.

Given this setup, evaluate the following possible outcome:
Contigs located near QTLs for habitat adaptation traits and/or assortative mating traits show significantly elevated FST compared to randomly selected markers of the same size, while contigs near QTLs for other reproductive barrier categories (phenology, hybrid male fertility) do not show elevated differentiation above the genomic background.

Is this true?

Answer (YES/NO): NO